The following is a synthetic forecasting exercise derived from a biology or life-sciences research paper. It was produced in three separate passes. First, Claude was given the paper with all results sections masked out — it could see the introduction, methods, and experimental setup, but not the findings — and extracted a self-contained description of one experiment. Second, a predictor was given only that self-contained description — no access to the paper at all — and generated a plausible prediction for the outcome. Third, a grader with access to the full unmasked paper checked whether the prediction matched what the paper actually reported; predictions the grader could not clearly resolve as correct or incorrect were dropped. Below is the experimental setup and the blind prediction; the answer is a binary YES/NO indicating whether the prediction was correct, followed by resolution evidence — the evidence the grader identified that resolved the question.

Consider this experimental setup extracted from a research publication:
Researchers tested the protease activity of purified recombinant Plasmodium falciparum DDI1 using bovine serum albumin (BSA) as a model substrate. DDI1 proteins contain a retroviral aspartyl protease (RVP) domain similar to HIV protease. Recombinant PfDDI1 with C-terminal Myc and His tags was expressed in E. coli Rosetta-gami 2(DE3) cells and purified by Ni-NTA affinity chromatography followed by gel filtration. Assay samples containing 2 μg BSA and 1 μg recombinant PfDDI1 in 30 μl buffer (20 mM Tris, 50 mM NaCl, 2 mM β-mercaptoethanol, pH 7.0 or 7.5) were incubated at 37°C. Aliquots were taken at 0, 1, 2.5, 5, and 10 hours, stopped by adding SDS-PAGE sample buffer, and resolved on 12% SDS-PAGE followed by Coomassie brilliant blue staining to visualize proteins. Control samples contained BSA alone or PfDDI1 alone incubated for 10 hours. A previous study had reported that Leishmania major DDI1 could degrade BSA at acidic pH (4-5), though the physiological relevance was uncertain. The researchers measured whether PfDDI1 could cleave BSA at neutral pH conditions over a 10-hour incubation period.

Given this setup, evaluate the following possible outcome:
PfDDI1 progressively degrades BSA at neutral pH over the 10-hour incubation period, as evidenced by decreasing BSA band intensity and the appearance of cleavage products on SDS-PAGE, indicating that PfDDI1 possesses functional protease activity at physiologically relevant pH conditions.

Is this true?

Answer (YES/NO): NO